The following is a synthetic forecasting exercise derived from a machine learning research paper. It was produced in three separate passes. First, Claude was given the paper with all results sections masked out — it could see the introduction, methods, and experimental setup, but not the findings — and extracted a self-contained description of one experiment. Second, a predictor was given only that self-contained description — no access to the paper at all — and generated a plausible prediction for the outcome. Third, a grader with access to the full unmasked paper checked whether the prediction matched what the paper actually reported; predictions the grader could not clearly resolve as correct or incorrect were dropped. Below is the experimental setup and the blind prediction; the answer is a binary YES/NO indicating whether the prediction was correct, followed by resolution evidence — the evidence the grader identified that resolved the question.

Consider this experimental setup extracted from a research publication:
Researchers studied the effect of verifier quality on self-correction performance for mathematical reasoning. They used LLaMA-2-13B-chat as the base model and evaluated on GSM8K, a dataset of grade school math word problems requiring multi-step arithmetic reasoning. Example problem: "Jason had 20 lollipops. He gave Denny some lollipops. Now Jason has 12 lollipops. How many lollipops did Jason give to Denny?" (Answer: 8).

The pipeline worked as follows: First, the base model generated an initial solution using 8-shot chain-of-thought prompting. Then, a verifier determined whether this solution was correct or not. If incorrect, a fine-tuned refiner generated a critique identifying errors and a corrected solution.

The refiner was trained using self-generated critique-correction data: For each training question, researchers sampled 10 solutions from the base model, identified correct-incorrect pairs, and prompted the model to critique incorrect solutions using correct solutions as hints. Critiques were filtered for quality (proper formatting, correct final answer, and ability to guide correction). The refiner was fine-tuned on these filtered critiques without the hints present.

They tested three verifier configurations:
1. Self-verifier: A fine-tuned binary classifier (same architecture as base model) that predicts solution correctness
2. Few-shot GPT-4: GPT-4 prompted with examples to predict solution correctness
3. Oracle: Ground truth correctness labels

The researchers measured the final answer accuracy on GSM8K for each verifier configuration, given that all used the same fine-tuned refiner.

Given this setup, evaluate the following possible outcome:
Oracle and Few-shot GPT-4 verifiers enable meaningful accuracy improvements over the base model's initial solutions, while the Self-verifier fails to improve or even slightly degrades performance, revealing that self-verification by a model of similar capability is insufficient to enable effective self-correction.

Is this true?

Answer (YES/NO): NO